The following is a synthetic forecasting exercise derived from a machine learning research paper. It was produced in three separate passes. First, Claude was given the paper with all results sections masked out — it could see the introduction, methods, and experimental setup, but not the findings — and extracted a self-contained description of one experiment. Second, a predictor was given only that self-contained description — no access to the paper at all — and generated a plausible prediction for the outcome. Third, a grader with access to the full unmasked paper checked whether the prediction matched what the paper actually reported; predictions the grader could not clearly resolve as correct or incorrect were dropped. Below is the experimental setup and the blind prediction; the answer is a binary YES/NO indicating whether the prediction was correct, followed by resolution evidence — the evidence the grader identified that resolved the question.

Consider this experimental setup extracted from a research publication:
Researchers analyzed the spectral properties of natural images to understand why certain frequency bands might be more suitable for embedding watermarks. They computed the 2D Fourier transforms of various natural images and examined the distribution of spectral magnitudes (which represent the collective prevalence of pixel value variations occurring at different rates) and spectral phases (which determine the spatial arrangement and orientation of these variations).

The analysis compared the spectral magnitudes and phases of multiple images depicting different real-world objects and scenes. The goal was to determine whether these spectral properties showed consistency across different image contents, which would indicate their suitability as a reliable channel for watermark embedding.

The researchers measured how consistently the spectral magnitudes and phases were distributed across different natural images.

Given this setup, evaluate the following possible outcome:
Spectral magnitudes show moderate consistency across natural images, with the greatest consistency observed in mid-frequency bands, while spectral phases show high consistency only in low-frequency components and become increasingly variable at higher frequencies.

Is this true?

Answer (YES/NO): NO